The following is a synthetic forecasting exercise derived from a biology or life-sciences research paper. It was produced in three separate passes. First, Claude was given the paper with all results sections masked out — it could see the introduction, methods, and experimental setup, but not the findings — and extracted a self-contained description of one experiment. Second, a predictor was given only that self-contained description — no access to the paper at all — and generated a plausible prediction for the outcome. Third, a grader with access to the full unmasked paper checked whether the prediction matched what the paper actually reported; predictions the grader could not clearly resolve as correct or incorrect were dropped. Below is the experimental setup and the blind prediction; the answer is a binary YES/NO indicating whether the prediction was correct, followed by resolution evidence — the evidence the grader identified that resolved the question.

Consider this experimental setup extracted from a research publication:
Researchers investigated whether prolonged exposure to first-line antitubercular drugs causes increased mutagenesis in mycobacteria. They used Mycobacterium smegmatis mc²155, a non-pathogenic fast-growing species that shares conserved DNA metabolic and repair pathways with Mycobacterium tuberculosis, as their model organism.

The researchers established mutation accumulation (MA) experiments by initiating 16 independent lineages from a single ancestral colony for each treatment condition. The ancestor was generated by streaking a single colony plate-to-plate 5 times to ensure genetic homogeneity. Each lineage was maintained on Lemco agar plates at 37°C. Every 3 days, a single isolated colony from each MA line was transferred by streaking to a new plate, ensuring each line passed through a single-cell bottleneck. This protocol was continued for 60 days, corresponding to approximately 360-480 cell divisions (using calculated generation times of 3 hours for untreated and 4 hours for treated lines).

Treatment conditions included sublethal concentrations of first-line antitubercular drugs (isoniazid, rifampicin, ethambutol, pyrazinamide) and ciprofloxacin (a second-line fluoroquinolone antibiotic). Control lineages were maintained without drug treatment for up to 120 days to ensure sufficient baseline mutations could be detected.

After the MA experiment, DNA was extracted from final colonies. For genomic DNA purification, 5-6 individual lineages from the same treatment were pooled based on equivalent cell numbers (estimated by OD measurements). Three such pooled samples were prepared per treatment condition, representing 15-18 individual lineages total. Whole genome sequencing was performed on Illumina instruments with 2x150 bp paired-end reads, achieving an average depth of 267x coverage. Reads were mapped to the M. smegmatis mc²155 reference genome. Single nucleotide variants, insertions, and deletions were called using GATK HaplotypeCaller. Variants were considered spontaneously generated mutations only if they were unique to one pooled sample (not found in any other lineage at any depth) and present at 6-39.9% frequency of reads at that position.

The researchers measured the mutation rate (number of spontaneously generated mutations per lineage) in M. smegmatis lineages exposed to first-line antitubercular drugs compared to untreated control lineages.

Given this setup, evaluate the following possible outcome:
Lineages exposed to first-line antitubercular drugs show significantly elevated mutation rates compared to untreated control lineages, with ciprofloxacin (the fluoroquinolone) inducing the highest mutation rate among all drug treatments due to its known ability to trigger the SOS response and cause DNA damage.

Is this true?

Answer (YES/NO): NO